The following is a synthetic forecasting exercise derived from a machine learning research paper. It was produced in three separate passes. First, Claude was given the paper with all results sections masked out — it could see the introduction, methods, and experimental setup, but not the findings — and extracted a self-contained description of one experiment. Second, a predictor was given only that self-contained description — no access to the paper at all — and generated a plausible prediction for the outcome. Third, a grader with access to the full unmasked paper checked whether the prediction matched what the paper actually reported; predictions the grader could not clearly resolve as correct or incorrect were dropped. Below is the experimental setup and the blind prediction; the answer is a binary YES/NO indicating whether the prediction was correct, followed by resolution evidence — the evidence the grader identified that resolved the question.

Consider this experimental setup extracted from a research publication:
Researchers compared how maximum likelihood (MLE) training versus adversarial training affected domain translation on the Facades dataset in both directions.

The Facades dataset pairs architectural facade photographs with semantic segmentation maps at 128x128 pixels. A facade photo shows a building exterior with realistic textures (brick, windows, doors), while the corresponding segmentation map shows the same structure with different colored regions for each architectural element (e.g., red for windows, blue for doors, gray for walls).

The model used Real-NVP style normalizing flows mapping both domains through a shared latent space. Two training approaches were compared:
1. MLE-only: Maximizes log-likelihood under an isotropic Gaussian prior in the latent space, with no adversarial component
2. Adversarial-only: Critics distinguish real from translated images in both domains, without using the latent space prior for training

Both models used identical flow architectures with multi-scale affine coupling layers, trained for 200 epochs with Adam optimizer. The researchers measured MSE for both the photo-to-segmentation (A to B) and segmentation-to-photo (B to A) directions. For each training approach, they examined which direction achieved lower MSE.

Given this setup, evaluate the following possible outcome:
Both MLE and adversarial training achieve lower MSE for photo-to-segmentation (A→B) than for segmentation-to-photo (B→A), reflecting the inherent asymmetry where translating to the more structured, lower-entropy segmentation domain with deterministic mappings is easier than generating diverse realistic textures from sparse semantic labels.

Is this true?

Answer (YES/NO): NO